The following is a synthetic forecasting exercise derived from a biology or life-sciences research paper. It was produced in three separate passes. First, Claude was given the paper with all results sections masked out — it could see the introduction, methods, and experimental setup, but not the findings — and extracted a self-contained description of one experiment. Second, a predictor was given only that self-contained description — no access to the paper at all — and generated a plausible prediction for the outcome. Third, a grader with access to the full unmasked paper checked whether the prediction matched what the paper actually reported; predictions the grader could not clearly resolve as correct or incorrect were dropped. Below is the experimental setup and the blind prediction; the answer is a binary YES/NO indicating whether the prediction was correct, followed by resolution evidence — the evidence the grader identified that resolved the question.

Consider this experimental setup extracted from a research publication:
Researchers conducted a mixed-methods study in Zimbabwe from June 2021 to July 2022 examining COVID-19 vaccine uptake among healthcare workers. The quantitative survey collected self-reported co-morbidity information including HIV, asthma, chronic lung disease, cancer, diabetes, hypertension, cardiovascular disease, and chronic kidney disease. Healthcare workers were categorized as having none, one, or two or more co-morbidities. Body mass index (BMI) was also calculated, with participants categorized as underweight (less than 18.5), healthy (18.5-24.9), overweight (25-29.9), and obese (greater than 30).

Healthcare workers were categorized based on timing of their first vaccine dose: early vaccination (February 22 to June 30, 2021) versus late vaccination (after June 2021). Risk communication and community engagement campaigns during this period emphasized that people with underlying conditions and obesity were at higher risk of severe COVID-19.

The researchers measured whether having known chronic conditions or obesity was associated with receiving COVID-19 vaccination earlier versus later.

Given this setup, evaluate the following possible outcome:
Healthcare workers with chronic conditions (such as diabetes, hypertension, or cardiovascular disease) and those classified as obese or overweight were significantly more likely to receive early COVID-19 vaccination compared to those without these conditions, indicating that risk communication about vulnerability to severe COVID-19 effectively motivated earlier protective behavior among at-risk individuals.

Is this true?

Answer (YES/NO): YES